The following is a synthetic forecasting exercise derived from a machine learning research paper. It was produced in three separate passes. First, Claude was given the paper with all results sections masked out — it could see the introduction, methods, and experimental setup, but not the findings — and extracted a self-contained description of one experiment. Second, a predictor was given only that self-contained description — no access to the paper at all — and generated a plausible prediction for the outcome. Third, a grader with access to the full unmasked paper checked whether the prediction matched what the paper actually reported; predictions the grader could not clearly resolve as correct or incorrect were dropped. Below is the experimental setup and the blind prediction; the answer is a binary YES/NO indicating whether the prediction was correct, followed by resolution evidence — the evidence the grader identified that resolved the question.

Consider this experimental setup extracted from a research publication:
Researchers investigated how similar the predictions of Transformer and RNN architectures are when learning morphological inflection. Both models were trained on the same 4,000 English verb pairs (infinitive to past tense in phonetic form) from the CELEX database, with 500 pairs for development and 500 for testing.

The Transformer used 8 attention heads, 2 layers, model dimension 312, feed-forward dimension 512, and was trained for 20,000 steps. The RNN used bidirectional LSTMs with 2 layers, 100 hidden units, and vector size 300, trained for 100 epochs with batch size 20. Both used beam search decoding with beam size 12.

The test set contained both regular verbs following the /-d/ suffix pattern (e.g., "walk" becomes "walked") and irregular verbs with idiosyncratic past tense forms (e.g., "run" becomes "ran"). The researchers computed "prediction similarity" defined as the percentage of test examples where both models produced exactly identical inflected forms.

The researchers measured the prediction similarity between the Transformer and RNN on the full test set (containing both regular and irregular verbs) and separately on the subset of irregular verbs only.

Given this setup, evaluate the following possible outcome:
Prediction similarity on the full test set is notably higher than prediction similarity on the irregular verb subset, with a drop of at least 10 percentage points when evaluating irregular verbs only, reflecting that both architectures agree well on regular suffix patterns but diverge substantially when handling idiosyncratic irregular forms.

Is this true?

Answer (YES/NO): NO